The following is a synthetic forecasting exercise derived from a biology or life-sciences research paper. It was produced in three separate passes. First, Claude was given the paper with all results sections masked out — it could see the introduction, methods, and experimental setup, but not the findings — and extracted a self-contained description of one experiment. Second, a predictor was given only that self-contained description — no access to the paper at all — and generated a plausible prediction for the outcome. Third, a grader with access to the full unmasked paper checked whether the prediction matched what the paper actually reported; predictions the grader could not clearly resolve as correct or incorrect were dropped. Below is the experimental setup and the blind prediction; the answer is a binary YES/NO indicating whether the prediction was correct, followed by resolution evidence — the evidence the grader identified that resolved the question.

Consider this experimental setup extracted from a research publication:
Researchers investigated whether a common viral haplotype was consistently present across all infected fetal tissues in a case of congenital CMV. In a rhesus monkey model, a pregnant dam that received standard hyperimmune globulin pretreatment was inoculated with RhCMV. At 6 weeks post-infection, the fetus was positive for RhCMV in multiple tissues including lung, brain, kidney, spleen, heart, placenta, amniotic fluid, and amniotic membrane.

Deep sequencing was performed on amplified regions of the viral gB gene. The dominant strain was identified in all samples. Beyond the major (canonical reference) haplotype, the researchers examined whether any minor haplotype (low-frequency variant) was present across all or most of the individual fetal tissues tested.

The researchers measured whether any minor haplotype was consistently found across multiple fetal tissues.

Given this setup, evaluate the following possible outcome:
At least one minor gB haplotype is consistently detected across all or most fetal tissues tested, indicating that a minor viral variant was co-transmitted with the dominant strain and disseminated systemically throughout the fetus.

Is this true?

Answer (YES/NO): YES